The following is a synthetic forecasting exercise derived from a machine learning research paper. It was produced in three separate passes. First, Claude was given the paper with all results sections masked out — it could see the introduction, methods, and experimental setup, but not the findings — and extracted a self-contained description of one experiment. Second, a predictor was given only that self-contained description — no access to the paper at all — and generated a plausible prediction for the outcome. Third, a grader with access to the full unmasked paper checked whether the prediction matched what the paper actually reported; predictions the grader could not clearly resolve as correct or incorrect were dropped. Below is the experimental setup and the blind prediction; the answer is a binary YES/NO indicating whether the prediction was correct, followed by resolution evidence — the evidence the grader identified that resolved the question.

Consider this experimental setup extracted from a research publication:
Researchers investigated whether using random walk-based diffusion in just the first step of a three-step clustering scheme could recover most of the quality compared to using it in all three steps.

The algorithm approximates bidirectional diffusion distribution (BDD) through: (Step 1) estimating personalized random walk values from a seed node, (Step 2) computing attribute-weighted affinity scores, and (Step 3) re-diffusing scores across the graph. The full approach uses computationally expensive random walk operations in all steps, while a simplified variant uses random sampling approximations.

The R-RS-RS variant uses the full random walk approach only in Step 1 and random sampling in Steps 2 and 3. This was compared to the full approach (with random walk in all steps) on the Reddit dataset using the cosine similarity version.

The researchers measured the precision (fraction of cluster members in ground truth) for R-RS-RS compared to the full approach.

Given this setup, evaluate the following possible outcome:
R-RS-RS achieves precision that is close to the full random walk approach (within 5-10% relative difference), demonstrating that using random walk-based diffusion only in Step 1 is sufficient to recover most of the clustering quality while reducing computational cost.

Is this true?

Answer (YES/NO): NO